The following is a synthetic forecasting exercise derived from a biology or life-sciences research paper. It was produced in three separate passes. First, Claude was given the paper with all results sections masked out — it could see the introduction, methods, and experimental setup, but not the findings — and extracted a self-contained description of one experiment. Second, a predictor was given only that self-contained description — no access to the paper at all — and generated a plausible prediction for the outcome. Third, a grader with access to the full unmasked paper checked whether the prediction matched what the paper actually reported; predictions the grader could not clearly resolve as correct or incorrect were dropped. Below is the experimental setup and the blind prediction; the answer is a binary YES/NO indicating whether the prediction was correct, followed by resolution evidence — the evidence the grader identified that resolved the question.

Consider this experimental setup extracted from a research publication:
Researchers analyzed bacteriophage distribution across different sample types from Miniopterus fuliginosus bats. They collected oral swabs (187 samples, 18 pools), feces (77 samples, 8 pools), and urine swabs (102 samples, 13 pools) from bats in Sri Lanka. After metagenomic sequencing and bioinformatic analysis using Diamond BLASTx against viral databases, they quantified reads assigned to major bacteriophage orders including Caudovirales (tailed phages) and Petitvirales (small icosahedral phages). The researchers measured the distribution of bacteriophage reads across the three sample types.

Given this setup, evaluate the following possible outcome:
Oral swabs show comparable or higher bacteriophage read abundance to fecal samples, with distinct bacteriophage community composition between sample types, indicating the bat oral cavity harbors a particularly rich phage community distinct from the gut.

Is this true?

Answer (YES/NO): NO